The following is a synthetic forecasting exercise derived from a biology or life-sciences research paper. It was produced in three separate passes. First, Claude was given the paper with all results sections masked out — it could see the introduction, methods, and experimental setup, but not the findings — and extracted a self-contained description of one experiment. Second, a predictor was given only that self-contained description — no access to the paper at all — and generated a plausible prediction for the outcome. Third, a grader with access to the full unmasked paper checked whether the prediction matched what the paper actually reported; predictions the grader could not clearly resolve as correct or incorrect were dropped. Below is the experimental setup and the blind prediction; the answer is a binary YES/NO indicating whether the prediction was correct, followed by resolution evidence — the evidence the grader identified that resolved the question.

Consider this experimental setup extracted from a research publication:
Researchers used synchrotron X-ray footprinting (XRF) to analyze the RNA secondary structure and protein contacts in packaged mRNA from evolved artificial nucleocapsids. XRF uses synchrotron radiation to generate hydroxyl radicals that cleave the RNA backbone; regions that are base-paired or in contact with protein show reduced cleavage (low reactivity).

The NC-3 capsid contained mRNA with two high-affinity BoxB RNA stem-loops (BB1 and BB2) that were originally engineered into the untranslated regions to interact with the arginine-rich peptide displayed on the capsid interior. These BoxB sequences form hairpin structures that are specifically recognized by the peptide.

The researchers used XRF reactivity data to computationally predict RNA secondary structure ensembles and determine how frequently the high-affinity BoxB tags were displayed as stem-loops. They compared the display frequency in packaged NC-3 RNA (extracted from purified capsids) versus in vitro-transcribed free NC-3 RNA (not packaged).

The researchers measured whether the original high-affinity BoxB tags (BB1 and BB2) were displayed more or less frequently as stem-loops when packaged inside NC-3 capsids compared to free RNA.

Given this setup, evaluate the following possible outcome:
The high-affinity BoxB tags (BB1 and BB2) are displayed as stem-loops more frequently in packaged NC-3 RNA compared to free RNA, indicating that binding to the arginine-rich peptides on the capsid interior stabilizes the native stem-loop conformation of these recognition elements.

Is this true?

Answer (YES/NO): NO